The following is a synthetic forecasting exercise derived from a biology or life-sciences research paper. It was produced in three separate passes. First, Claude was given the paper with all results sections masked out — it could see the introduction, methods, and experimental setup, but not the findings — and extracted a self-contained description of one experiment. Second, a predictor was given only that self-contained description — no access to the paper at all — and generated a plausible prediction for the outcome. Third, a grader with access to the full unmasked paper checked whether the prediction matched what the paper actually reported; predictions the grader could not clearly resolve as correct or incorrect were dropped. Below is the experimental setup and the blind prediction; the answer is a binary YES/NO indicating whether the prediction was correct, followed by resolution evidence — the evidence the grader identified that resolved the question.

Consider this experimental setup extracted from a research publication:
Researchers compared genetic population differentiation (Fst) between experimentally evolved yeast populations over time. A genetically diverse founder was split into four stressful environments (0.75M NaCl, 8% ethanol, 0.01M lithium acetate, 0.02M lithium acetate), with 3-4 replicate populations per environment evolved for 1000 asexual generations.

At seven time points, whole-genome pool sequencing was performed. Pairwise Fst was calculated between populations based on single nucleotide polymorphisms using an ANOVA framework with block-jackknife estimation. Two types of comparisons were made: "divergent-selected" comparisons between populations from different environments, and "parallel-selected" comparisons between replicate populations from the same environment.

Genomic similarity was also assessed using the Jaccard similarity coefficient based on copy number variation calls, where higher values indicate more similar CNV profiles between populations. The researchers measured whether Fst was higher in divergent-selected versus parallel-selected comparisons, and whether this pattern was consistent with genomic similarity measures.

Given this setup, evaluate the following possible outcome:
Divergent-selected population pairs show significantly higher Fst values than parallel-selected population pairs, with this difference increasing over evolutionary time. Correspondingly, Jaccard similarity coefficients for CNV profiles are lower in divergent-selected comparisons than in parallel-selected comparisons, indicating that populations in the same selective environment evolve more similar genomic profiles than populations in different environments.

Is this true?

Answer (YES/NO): NO